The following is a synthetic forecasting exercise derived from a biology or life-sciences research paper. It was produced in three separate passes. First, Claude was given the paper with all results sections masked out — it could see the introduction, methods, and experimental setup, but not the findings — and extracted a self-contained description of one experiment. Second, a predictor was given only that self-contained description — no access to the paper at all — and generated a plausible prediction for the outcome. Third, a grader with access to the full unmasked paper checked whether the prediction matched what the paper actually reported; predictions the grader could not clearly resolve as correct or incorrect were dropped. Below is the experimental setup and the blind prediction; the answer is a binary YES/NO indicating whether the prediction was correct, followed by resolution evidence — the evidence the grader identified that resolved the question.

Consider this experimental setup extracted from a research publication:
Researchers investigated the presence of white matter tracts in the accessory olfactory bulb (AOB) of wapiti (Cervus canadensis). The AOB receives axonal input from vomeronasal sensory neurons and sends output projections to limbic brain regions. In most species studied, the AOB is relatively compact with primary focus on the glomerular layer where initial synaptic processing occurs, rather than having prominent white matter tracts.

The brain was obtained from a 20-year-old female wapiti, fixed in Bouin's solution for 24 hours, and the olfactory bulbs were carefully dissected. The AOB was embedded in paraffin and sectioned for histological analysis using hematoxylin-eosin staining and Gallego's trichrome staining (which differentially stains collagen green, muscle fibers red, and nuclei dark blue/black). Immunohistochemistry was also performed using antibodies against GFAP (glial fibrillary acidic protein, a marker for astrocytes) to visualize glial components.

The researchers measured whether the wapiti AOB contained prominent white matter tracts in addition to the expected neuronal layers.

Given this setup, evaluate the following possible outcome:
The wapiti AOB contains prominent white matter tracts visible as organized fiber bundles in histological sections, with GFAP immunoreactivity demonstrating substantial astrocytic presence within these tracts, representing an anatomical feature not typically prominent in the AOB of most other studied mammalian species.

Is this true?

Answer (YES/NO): NO